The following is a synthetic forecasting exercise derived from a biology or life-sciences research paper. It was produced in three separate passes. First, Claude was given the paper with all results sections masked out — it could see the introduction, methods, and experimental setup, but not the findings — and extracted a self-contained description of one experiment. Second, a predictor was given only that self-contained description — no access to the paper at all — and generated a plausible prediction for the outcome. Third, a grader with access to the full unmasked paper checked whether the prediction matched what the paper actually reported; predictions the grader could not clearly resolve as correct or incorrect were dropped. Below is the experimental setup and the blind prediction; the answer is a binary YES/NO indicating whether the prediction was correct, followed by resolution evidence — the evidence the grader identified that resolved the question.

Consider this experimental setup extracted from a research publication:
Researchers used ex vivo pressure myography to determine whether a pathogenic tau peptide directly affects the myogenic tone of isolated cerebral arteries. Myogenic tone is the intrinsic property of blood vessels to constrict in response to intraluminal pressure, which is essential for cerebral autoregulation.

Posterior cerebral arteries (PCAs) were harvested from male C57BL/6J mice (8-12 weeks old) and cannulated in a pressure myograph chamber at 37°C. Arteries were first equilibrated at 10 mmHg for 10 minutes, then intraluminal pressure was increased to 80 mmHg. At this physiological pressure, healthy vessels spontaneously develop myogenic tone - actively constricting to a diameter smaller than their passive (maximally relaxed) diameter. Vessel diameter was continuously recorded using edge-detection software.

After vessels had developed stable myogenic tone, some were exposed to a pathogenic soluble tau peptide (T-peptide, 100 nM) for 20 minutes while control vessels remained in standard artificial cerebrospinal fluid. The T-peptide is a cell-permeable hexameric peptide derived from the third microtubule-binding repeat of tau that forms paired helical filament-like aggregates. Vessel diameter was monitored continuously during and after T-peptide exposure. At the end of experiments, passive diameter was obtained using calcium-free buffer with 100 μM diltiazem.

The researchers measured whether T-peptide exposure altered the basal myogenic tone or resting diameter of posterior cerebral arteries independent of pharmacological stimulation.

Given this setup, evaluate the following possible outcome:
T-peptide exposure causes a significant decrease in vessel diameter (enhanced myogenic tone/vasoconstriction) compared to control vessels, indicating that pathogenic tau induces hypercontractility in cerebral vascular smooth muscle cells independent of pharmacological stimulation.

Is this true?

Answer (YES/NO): YES